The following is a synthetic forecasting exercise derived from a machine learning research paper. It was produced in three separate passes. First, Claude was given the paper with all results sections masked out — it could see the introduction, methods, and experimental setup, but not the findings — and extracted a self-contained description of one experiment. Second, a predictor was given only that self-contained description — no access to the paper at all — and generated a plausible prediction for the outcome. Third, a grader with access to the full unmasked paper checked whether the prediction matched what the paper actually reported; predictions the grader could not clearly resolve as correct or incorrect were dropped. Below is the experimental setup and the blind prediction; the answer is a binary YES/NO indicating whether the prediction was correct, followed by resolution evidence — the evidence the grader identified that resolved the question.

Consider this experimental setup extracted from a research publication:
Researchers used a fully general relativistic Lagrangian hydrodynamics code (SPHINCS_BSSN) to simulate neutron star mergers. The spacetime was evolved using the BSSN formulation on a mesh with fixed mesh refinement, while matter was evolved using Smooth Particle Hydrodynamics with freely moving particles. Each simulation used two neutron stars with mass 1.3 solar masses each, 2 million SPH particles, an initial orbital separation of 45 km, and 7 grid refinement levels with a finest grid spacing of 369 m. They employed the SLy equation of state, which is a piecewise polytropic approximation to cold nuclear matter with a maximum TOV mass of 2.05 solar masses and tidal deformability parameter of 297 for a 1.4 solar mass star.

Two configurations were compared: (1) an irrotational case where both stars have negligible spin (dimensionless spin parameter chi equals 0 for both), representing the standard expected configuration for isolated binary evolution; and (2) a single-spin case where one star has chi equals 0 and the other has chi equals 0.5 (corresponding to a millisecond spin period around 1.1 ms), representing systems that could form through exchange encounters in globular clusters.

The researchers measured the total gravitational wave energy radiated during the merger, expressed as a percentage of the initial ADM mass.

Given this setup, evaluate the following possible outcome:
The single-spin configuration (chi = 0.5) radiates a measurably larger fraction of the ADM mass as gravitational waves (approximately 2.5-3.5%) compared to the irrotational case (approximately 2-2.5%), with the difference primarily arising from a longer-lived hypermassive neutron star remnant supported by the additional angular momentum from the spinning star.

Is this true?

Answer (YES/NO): NO